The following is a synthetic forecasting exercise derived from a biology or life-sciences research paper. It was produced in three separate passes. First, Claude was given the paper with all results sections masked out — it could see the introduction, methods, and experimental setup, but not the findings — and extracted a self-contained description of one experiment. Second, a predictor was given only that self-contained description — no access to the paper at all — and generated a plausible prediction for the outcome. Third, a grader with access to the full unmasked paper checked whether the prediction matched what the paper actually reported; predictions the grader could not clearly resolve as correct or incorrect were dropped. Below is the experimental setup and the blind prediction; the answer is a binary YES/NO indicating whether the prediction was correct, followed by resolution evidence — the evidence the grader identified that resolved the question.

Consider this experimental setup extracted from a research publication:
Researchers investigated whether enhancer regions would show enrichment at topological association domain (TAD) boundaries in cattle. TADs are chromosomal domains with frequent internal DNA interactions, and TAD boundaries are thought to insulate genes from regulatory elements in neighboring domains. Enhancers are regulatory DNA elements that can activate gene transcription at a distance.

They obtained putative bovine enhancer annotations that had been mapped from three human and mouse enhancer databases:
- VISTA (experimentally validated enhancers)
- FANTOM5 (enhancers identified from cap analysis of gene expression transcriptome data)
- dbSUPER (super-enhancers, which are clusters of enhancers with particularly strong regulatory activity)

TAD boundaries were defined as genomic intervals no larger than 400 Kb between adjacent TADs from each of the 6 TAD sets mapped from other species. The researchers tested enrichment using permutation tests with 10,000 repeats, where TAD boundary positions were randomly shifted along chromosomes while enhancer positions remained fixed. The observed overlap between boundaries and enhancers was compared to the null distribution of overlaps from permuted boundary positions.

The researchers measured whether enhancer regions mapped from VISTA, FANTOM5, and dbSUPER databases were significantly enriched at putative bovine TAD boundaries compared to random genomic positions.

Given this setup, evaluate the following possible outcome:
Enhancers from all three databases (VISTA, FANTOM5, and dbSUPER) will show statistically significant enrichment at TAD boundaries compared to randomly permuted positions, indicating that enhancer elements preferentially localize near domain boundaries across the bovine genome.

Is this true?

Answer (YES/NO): NO